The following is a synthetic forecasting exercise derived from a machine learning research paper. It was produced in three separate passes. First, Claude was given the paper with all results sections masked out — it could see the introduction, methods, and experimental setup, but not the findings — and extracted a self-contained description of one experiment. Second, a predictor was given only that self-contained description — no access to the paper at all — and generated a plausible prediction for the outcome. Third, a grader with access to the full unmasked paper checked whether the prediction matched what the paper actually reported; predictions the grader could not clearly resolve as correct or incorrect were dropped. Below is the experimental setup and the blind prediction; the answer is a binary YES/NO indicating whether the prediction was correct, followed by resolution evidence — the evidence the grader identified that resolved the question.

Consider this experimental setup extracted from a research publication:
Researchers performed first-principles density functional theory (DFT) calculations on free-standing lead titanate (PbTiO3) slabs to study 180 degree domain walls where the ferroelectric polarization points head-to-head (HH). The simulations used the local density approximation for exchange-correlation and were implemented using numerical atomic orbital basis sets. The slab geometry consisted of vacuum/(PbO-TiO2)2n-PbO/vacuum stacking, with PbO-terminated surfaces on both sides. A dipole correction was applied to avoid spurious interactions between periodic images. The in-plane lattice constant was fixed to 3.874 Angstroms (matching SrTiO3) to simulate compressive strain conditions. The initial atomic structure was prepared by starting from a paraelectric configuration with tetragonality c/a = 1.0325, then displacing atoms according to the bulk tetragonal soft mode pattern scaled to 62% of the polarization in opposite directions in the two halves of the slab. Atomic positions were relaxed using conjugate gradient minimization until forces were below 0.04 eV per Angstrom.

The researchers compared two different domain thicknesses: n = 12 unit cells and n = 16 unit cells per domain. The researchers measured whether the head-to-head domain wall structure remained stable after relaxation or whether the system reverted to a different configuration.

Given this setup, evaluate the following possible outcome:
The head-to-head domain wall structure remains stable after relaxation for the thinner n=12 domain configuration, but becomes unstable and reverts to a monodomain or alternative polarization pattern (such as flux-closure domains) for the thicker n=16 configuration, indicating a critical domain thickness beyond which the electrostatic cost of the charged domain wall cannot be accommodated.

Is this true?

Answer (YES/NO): NO